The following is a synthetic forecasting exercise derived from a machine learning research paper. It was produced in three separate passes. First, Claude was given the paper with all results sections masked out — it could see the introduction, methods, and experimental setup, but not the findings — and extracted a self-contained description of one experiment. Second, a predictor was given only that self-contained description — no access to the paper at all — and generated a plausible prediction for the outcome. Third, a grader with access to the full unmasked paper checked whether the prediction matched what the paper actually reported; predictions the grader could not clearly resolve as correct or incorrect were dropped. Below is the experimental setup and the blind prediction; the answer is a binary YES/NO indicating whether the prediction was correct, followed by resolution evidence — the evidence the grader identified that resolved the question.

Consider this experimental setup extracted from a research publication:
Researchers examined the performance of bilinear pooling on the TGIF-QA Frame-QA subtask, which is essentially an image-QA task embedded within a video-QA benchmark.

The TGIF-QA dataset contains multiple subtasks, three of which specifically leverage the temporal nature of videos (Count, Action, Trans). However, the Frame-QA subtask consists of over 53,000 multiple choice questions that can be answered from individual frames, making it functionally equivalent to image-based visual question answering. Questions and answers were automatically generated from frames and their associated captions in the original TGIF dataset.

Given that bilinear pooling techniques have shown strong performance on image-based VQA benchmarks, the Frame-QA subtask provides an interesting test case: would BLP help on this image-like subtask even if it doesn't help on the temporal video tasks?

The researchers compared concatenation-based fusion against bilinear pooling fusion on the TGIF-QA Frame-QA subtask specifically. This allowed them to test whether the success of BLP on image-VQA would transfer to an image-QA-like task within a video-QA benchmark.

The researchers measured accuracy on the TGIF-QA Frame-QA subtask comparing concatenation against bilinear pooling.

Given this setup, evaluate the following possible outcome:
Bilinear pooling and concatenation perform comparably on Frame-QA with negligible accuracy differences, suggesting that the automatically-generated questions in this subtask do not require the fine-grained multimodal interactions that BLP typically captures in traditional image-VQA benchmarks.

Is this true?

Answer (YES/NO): YES